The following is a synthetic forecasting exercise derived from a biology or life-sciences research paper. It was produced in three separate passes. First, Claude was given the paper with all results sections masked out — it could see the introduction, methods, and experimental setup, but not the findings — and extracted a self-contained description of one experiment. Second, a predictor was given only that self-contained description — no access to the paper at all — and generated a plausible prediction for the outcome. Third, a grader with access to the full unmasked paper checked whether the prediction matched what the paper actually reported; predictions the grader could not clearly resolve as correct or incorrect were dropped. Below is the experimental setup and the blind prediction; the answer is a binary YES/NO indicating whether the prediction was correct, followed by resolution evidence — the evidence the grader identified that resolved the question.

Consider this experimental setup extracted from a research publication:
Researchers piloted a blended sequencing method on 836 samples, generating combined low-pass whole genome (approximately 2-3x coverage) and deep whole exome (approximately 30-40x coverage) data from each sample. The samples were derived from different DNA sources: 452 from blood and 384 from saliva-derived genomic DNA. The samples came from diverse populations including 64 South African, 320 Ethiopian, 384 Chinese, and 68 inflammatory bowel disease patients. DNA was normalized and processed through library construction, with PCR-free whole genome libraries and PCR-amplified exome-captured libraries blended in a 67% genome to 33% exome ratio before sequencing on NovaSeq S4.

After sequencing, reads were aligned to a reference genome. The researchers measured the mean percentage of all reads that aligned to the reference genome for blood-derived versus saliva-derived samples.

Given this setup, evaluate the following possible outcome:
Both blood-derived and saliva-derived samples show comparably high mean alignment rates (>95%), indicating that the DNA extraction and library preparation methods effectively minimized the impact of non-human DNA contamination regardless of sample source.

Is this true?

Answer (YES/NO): NO